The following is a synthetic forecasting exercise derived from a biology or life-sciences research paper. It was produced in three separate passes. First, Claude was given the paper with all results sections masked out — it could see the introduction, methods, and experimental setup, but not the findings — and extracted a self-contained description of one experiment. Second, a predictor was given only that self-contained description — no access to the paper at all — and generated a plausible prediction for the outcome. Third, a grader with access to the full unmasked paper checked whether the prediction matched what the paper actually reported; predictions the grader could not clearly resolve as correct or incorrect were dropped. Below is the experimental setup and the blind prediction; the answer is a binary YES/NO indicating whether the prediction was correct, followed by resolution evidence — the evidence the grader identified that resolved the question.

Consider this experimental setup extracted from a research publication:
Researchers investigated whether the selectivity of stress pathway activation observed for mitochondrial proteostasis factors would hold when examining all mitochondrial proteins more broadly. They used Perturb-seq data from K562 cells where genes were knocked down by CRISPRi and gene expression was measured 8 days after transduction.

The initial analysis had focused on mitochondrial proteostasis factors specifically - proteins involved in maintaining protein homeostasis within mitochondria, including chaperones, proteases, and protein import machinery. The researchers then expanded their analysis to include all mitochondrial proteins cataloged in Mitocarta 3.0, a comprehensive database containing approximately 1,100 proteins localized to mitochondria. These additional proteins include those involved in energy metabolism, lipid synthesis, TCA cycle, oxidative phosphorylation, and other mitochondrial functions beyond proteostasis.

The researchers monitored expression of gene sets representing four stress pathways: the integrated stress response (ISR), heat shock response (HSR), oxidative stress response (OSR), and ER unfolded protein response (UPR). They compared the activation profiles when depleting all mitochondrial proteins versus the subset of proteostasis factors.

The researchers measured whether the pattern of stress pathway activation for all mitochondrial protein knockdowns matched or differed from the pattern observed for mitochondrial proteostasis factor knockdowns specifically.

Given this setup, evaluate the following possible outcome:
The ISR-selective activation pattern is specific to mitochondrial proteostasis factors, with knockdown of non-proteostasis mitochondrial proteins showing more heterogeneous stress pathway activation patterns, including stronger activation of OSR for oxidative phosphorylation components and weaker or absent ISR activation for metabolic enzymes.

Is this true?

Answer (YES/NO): NO